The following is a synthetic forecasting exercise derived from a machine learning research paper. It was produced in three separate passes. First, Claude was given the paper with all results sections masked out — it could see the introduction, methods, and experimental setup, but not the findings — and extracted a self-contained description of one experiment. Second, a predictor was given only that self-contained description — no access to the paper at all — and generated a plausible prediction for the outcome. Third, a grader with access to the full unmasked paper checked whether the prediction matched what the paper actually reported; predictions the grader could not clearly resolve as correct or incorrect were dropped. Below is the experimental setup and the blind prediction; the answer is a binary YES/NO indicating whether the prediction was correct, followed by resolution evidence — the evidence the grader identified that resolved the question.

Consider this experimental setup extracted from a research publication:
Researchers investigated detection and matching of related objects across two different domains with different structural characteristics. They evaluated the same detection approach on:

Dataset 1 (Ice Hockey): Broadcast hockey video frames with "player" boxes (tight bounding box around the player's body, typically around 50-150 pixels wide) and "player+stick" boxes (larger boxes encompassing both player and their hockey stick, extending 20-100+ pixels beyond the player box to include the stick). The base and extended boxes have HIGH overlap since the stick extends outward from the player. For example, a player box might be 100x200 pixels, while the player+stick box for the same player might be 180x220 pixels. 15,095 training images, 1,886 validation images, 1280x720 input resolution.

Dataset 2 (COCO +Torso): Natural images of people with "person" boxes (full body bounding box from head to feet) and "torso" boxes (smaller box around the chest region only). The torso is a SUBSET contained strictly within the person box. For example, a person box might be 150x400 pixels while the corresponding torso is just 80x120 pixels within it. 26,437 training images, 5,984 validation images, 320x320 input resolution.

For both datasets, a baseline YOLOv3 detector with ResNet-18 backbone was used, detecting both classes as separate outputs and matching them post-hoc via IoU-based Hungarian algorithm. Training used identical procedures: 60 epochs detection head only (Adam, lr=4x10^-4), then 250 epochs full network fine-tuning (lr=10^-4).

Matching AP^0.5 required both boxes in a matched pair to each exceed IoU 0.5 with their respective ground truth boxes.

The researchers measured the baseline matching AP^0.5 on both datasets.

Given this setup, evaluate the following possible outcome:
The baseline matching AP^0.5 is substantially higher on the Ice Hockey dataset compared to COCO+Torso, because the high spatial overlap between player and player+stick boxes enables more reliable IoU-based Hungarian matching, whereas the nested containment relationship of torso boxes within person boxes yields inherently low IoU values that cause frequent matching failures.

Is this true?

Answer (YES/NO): YES